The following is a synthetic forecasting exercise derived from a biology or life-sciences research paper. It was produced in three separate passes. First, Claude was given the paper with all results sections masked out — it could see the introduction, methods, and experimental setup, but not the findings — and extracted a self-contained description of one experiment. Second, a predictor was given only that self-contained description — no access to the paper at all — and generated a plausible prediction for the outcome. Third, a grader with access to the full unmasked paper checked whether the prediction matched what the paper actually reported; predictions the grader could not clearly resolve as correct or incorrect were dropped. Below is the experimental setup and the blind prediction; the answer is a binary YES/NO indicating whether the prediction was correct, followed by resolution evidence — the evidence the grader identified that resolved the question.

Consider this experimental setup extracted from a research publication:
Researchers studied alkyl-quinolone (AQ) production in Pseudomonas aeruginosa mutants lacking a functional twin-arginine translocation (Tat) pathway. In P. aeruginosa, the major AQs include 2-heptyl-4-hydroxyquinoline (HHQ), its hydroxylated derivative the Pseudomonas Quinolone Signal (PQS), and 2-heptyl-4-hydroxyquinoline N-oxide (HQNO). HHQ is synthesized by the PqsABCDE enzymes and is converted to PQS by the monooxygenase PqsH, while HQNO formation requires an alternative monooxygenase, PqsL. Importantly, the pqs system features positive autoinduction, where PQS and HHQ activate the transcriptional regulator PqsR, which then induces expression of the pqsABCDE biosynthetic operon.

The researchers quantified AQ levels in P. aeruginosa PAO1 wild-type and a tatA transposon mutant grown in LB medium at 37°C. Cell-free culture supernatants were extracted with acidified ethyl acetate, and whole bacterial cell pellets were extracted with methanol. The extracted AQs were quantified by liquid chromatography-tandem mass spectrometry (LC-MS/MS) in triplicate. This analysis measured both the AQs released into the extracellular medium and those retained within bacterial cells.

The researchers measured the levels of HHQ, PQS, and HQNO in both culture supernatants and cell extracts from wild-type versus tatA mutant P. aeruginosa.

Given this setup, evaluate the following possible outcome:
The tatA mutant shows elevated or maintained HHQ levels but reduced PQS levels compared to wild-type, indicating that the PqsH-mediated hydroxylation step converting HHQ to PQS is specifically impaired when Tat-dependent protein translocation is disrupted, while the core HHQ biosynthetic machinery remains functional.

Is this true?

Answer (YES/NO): NO